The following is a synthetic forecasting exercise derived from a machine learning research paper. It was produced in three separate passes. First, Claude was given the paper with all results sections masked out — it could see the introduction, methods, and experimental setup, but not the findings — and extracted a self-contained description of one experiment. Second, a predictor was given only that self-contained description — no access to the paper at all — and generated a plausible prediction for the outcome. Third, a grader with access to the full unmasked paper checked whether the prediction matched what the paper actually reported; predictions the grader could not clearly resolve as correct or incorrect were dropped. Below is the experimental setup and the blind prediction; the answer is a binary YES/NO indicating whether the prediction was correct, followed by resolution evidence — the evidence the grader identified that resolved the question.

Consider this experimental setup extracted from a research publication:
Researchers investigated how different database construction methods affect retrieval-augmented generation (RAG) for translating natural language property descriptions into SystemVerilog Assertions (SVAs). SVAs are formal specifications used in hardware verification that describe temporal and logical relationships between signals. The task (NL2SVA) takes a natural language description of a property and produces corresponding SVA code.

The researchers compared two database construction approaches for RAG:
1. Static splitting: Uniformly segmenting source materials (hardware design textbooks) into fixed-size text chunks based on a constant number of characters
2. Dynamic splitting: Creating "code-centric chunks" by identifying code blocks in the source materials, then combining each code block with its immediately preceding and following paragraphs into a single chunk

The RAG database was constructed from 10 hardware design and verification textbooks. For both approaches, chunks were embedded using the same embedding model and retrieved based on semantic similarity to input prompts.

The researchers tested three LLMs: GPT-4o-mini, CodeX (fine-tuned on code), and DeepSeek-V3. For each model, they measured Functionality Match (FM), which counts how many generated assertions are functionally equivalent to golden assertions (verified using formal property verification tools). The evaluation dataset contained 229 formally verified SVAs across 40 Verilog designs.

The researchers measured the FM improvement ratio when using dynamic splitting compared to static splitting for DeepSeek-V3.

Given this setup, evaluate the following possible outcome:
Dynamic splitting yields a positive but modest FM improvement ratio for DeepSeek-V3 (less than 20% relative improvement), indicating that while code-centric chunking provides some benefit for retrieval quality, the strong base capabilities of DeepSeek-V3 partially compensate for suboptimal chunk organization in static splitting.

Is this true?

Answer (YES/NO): NO